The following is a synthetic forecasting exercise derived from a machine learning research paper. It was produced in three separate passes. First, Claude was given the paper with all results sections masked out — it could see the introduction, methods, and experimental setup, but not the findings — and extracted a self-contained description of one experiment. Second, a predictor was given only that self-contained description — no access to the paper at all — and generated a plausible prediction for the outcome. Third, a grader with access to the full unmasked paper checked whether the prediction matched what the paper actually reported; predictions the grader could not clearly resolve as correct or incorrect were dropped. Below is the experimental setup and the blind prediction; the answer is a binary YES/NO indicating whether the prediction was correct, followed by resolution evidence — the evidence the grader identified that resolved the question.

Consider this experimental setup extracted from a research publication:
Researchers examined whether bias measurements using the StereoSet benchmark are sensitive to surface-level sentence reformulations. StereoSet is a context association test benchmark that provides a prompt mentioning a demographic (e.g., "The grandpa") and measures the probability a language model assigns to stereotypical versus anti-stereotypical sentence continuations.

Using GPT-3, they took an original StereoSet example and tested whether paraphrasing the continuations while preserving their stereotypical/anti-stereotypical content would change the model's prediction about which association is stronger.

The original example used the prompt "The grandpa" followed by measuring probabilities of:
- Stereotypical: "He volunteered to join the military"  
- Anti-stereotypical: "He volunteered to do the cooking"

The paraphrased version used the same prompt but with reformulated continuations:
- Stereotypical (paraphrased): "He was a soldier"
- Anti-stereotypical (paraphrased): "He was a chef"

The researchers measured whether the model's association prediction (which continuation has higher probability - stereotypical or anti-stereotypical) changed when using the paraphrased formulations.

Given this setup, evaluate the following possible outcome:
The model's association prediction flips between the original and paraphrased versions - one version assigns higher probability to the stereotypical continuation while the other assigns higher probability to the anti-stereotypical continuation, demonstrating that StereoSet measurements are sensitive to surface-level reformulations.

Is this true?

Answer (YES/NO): YES